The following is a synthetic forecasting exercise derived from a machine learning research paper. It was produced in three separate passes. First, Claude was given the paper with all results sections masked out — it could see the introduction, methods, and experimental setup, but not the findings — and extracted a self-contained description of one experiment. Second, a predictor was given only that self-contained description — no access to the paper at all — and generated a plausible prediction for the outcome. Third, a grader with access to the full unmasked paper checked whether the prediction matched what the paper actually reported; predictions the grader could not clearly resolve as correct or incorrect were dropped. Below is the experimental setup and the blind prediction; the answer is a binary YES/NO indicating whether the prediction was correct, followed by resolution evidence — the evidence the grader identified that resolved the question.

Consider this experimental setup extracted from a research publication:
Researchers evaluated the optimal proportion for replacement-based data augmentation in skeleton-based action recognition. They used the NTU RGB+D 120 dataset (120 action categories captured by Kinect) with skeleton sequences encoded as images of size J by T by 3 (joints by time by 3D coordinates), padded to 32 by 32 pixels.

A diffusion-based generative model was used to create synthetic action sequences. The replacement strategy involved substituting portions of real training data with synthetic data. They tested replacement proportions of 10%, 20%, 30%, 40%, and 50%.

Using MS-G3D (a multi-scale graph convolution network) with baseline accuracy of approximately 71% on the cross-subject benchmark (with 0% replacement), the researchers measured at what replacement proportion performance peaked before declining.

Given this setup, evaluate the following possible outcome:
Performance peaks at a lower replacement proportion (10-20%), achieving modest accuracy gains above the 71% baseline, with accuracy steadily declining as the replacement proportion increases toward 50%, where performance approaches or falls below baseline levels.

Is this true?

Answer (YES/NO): NO